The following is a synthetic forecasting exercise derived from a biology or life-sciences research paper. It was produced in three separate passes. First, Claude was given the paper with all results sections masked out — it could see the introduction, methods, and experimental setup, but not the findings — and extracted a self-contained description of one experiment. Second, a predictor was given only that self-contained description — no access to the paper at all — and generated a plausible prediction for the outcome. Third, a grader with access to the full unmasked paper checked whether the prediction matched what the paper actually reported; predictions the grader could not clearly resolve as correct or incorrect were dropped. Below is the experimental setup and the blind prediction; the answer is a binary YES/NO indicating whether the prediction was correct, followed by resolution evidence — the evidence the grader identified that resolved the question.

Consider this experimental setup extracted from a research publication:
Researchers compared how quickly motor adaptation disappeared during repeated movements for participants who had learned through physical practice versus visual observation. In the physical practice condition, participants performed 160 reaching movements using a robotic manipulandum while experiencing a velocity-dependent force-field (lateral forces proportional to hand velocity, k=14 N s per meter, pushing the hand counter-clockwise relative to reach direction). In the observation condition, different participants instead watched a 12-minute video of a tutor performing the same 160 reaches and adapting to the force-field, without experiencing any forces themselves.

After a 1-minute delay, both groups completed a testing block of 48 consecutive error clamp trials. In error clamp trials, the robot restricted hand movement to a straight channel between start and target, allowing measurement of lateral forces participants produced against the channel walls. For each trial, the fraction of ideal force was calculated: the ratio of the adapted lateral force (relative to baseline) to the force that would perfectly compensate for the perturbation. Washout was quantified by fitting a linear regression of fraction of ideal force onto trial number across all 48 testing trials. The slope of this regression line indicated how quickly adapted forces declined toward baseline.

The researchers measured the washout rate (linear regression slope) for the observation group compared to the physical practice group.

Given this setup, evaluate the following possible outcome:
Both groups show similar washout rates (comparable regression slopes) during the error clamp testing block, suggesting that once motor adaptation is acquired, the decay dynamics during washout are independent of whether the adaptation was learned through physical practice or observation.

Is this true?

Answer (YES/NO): NO